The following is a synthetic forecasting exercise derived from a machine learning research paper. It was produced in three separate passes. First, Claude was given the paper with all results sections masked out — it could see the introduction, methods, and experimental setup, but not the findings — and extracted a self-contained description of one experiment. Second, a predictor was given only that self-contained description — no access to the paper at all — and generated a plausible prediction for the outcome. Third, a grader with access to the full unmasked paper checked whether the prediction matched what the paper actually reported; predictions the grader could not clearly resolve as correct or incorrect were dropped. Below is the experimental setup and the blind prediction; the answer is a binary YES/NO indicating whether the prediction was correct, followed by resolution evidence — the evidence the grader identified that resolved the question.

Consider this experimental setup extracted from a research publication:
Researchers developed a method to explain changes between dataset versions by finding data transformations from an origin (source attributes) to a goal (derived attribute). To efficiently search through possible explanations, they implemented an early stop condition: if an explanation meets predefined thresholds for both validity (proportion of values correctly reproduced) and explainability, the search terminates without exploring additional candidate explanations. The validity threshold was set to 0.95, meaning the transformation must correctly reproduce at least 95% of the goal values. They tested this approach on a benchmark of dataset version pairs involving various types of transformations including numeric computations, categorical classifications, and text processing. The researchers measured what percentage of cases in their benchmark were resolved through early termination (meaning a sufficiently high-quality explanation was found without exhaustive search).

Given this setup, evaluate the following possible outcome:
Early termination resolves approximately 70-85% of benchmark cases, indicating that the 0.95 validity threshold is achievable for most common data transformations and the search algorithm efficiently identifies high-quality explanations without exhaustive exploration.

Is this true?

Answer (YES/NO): NO